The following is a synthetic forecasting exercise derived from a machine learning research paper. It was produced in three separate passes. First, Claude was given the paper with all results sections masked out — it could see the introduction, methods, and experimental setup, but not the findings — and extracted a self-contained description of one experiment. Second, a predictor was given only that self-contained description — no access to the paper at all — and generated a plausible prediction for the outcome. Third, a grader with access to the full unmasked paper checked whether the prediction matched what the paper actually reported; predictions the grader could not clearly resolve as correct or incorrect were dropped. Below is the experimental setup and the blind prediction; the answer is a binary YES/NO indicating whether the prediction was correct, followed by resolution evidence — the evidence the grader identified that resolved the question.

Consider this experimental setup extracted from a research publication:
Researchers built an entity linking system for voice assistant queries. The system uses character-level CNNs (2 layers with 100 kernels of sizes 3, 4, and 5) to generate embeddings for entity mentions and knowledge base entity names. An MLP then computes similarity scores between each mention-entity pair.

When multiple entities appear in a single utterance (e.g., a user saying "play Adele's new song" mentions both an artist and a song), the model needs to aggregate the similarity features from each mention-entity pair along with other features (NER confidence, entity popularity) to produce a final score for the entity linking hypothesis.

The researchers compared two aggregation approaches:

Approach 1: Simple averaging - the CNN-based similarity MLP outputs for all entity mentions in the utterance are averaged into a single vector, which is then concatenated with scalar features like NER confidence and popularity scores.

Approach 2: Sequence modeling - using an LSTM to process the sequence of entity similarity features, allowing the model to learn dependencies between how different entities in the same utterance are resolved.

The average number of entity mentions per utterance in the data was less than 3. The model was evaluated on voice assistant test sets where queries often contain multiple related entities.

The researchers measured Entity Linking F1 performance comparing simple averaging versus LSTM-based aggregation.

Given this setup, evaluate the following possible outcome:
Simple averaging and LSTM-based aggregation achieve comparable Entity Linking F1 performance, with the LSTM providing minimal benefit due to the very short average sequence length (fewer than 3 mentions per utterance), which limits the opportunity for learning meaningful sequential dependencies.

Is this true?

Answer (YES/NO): YES